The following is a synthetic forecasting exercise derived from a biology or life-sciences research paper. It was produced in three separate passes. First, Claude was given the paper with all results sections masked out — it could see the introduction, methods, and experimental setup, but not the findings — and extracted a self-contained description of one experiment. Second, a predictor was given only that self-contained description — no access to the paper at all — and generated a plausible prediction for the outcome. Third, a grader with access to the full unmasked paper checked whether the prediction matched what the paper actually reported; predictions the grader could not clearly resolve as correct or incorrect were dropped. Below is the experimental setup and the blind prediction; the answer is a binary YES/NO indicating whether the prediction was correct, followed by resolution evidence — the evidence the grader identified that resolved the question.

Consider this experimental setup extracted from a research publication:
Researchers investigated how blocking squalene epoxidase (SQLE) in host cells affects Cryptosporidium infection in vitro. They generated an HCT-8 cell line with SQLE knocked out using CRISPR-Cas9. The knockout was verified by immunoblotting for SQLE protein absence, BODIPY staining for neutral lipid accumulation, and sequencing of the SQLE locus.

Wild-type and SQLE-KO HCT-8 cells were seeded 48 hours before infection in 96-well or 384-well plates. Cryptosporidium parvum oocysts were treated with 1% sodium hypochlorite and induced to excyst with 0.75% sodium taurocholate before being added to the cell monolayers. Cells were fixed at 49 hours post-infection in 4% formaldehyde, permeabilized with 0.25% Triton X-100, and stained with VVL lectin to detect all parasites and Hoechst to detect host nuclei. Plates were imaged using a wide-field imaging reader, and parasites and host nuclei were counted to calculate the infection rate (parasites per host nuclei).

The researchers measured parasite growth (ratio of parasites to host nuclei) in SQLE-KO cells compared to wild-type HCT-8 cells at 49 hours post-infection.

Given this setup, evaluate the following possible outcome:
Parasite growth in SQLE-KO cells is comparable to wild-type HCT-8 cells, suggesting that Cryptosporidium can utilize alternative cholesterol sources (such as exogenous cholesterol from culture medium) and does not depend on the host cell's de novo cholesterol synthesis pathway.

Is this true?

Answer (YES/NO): NO